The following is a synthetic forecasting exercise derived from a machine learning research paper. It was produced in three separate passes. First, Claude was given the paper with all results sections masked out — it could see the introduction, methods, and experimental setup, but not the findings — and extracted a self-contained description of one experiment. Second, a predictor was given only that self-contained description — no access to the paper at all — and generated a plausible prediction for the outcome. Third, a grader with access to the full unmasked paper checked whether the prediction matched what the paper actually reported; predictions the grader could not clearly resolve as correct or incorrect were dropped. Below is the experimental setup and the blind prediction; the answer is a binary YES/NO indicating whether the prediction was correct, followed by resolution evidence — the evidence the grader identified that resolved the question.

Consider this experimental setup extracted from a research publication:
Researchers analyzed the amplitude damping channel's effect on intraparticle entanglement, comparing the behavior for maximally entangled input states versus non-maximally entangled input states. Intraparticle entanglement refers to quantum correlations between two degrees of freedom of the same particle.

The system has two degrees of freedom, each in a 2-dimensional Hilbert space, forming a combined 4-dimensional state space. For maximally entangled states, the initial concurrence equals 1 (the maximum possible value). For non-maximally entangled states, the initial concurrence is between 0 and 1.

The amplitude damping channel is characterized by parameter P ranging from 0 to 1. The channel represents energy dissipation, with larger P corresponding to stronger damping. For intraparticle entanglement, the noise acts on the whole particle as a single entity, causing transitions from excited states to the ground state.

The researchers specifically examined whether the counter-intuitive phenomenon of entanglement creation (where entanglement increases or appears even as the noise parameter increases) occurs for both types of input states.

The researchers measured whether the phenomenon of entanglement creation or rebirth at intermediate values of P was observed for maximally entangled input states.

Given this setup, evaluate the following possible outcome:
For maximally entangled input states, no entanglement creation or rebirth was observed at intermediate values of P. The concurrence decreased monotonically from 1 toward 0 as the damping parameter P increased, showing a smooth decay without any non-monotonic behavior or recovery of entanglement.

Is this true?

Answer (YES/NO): YES